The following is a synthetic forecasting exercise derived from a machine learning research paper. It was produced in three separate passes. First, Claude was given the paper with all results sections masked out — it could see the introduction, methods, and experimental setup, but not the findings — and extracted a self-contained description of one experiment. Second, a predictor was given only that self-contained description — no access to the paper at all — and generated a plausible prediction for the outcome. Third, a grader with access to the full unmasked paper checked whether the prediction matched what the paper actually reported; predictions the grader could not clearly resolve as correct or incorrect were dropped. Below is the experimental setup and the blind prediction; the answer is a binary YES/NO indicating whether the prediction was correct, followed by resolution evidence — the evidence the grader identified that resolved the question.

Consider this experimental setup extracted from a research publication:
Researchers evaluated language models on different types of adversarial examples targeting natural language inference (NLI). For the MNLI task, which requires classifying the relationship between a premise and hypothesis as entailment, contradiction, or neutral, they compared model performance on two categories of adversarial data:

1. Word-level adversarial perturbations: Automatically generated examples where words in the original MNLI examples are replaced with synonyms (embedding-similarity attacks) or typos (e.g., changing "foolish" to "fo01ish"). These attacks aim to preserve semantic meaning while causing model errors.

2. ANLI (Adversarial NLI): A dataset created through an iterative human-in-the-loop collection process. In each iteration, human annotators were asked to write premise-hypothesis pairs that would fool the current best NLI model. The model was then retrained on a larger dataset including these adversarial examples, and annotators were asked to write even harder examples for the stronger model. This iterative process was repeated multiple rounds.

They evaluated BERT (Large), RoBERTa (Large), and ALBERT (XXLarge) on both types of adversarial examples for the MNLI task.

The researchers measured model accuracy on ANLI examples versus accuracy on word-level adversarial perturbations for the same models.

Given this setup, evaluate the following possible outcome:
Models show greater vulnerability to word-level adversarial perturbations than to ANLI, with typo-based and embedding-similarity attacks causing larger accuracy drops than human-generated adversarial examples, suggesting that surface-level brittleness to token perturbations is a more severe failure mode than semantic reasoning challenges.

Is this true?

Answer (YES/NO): NO